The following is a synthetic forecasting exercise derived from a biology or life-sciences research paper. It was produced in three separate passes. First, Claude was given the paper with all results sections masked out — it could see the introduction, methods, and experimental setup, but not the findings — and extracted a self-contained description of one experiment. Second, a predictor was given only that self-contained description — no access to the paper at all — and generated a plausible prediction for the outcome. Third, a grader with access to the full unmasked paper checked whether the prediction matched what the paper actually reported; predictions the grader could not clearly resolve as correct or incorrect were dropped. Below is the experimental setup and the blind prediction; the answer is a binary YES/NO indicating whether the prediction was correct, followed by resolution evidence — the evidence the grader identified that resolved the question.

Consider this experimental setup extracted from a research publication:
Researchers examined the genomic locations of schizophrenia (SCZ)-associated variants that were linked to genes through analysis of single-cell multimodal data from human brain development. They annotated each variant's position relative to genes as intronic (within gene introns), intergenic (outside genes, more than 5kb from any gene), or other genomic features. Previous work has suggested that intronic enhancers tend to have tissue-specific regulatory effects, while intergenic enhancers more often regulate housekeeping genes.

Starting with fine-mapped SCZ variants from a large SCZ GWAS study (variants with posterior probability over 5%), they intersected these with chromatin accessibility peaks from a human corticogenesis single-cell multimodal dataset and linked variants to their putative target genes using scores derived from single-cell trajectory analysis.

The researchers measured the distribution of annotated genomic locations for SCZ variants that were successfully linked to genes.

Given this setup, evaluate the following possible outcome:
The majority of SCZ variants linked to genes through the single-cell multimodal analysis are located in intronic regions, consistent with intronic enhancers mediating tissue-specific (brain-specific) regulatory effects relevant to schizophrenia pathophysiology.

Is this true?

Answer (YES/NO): YES